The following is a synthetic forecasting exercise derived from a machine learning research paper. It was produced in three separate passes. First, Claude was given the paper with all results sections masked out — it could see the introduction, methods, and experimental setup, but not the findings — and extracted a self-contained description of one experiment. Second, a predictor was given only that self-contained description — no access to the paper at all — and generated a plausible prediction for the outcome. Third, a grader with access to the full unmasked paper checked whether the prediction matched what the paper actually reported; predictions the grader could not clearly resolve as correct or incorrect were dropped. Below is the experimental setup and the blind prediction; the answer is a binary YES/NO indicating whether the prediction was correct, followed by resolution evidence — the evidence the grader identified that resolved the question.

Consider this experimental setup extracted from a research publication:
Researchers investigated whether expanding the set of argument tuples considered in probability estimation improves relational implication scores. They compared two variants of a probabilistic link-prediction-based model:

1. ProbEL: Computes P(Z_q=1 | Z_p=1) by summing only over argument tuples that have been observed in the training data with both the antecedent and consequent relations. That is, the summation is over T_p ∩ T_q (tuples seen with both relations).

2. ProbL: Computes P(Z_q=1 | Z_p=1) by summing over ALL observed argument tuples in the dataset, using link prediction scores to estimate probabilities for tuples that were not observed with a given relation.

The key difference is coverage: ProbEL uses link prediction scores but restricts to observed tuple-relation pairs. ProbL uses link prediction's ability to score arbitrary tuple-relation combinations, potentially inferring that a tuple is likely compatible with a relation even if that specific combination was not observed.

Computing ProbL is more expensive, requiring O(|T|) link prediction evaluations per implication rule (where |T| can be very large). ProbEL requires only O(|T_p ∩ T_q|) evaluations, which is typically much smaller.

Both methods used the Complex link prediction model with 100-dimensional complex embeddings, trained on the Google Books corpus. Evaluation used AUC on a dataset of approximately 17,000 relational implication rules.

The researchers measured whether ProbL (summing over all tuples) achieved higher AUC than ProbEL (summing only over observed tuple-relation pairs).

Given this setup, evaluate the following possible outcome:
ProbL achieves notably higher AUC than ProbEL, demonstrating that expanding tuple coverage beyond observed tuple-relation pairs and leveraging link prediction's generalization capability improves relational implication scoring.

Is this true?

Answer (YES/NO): YES